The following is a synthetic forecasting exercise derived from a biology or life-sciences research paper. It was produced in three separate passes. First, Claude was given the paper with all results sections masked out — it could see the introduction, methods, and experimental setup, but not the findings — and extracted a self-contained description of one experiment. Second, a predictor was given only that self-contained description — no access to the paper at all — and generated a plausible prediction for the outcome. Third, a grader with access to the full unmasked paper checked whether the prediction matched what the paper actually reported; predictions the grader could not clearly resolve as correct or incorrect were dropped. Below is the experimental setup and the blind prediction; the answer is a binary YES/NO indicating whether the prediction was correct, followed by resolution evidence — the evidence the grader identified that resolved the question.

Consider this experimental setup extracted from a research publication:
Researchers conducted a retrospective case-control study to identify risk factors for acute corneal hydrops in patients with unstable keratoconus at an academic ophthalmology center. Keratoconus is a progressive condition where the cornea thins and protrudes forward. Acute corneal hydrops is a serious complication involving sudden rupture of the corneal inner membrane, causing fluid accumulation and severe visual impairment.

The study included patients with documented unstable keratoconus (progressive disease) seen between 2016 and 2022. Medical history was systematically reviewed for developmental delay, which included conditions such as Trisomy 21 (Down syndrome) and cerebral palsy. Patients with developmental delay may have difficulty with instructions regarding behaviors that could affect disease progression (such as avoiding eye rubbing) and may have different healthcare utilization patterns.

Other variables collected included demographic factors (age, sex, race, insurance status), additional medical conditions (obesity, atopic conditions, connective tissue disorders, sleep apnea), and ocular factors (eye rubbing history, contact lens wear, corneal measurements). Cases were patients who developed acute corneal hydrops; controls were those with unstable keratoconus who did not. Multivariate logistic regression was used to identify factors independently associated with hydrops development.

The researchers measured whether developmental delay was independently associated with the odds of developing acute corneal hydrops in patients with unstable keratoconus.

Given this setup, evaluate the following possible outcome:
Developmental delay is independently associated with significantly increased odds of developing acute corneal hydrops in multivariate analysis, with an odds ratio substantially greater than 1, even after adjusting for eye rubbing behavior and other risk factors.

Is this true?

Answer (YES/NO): YES